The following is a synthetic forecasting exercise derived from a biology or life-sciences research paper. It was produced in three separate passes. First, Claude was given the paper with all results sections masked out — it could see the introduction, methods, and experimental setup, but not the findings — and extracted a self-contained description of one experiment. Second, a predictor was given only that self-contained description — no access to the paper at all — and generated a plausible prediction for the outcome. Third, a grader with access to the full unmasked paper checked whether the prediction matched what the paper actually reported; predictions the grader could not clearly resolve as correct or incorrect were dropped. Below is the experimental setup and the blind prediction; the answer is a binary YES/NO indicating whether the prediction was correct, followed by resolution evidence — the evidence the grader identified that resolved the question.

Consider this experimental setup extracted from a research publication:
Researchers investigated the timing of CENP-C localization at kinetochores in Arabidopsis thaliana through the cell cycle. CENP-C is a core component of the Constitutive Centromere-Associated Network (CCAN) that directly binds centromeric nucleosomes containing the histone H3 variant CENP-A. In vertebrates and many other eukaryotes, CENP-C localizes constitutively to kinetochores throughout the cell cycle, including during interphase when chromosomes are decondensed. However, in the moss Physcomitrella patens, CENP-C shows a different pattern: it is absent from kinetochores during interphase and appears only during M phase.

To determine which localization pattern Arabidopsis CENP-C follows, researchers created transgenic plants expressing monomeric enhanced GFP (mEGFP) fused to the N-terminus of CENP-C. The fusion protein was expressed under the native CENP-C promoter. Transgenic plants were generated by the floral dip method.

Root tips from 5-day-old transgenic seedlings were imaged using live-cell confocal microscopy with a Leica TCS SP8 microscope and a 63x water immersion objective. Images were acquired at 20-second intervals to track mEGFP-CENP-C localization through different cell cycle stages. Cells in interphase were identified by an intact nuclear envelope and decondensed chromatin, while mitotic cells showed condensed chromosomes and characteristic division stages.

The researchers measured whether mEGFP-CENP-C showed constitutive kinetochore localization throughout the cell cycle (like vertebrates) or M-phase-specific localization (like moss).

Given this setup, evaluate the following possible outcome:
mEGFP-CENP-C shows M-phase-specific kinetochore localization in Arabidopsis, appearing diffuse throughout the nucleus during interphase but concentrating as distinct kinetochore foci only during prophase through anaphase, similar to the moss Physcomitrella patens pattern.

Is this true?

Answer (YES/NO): NO